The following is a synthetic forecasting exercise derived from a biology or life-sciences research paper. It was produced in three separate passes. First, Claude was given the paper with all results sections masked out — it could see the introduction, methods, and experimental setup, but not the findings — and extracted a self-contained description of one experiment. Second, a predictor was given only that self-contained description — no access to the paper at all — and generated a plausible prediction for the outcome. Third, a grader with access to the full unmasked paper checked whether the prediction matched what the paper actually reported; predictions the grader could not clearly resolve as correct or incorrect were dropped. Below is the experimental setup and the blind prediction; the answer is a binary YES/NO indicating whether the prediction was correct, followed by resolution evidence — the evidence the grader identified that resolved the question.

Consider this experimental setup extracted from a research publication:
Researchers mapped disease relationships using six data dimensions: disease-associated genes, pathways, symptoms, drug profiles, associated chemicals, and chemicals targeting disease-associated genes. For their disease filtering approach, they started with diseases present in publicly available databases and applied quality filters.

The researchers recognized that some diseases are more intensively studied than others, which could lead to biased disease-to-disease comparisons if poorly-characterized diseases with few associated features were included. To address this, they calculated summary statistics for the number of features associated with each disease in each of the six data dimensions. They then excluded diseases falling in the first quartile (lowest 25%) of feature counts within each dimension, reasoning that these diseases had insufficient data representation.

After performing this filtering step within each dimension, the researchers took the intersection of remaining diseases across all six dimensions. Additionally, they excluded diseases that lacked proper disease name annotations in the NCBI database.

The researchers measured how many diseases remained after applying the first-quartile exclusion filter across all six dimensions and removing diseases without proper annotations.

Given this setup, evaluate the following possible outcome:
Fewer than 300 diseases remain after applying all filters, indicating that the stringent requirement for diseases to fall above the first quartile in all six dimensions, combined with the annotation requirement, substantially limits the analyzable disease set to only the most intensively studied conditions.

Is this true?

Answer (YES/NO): NO